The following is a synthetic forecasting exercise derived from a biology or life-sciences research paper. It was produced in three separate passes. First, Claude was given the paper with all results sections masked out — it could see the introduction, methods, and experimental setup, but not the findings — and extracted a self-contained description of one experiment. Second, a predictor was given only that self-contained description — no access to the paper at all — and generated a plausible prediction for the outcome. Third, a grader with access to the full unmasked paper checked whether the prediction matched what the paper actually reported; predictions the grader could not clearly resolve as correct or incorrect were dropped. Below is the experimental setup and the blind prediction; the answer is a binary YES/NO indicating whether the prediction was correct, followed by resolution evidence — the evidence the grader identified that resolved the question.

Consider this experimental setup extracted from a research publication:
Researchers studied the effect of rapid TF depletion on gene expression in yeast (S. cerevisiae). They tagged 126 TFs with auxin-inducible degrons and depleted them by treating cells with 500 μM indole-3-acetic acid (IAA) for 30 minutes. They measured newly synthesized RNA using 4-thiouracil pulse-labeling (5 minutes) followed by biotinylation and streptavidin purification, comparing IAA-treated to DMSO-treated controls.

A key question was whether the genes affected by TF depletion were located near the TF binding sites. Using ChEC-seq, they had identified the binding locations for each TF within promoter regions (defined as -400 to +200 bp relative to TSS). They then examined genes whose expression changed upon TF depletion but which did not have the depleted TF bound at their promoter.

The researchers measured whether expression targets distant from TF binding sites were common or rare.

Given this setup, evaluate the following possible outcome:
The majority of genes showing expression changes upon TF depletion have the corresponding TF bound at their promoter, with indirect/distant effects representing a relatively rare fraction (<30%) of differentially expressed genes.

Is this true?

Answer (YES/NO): NO